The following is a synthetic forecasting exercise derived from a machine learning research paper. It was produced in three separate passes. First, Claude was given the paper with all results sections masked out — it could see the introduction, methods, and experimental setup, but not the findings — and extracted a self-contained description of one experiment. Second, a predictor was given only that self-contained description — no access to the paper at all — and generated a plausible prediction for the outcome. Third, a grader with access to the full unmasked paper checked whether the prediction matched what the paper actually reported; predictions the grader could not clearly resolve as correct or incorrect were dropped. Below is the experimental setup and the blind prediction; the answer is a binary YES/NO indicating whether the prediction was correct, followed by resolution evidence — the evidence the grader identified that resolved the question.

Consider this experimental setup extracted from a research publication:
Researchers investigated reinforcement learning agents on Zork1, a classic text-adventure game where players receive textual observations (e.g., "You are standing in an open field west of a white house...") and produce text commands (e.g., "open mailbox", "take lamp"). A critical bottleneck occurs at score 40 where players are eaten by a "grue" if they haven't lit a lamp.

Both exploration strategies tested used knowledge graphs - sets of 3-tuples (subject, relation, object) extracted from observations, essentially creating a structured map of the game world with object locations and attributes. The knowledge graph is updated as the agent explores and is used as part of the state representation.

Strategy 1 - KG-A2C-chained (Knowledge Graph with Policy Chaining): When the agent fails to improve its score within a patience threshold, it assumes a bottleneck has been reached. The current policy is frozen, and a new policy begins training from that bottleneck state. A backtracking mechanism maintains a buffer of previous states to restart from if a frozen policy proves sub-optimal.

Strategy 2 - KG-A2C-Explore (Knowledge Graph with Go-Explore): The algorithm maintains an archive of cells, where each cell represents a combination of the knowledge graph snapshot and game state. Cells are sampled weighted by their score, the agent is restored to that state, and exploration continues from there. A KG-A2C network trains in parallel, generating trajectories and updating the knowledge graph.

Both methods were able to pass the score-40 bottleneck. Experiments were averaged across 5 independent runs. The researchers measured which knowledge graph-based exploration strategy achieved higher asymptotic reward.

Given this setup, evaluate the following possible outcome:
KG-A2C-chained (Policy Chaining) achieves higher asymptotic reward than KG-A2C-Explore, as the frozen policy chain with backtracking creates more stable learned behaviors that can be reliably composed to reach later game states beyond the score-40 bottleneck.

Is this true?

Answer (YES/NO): NO